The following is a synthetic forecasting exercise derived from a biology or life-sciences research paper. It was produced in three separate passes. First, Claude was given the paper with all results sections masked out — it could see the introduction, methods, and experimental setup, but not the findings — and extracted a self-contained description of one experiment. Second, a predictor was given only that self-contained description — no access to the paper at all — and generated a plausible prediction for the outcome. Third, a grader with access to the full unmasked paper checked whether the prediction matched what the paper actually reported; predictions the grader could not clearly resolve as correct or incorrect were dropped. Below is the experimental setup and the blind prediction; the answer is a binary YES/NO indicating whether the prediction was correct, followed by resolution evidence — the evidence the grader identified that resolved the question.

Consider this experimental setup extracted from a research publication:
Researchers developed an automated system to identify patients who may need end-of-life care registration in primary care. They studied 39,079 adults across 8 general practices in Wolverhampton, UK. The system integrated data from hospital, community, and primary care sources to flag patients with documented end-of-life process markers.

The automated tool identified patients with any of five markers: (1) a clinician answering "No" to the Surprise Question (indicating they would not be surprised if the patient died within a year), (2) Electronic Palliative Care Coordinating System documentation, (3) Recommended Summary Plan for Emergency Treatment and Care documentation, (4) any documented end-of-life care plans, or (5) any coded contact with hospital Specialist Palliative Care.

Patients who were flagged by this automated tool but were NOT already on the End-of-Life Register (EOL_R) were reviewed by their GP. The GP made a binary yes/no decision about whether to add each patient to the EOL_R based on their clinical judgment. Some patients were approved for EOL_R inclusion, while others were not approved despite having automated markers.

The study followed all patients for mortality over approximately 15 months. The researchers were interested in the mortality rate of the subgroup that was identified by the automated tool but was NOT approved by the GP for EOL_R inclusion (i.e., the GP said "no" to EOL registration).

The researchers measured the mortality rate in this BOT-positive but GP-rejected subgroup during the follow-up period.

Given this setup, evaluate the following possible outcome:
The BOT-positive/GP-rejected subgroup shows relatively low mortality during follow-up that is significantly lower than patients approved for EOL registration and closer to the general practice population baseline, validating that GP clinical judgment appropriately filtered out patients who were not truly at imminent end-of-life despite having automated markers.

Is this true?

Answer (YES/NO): NO